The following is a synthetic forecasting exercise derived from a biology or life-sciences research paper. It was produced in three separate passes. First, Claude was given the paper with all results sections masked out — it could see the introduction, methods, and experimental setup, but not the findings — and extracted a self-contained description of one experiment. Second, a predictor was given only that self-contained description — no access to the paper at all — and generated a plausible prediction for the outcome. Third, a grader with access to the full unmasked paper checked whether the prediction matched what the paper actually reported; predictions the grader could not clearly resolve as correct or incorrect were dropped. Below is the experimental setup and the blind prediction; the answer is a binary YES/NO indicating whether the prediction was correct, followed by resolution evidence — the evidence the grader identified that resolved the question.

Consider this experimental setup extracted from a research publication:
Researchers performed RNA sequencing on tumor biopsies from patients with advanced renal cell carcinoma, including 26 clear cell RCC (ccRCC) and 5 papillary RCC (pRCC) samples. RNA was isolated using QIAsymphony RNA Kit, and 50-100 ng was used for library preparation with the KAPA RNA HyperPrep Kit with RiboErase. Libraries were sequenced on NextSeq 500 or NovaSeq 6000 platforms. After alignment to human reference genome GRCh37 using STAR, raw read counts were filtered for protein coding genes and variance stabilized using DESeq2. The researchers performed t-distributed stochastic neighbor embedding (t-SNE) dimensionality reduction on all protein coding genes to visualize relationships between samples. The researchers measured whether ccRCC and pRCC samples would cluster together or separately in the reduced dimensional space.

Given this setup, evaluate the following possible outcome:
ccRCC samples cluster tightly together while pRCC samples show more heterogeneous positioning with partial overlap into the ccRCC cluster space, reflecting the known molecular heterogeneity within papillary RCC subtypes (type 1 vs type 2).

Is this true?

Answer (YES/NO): NO